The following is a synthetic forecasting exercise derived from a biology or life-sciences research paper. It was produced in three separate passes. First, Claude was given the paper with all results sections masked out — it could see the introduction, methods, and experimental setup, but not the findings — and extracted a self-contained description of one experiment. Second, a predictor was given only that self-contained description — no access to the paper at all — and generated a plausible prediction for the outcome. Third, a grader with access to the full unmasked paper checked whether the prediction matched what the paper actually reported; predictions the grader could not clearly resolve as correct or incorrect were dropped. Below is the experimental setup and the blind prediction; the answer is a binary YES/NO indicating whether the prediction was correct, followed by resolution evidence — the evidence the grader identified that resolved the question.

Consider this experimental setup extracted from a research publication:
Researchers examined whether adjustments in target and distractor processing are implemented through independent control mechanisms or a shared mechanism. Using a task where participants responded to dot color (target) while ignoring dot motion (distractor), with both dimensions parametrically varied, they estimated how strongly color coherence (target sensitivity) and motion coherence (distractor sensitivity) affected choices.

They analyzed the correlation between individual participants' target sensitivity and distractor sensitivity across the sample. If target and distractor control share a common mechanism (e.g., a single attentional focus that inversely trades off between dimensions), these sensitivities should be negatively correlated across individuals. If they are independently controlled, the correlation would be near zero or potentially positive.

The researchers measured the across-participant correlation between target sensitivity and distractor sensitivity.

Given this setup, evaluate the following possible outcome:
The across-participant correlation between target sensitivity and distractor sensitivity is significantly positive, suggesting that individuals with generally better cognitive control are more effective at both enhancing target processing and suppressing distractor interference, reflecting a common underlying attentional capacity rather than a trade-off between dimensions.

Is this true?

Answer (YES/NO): NO